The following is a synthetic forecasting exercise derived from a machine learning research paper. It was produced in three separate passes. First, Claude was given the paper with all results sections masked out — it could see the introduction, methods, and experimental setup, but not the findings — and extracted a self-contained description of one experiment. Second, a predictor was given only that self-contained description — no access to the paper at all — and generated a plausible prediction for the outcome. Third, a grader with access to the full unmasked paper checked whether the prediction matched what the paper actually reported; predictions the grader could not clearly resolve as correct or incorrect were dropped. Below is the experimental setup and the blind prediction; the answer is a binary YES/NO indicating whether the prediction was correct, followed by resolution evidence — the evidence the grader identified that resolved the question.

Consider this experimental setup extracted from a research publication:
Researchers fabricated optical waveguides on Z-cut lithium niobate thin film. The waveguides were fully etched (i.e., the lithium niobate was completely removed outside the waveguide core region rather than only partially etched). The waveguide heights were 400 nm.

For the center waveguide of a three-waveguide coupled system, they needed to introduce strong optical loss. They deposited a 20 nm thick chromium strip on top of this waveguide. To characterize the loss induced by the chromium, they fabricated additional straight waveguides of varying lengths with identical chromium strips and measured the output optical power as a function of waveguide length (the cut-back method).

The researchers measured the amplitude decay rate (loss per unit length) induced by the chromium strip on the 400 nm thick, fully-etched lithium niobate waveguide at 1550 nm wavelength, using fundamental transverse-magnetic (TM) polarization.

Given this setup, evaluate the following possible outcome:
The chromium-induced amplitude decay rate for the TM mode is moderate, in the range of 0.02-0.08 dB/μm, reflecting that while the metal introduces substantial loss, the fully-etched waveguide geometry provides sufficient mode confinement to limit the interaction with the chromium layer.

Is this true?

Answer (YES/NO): NO